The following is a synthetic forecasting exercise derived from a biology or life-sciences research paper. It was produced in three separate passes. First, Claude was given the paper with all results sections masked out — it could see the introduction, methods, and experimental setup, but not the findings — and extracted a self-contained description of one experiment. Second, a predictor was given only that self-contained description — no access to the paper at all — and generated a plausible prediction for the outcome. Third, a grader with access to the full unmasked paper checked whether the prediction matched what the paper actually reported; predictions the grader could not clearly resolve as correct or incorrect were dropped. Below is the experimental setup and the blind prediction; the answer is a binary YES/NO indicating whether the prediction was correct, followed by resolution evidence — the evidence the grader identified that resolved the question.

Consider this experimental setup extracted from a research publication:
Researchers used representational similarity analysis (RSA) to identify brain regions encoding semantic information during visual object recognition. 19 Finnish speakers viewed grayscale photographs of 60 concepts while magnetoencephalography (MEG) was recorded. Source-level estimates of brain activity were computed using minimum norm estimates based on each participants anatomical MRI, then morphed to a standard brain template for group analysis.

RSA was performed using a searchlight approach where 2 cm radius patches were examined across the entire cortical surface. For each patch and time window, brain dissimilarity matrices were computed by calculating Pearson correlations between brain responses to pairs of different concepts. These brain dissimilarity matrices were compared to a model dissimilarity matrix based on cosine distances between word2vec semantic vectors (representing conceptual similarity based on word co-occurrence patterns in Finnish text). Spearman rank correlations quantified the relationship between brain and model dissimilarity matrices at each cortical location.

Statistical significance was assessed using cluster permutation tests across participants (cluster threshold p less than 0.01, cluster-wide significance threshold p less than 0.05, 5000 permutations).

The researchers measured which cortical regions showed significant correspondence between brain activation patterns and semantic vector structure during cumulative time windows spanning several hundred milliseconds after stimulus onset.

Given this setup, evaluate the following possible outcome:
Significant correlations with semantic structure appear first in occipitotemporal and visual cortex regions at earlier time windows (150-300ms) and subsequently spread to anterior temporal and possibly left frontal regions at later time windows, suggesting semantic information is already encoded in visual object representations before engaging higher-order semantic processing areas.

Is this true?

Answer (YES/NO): NO